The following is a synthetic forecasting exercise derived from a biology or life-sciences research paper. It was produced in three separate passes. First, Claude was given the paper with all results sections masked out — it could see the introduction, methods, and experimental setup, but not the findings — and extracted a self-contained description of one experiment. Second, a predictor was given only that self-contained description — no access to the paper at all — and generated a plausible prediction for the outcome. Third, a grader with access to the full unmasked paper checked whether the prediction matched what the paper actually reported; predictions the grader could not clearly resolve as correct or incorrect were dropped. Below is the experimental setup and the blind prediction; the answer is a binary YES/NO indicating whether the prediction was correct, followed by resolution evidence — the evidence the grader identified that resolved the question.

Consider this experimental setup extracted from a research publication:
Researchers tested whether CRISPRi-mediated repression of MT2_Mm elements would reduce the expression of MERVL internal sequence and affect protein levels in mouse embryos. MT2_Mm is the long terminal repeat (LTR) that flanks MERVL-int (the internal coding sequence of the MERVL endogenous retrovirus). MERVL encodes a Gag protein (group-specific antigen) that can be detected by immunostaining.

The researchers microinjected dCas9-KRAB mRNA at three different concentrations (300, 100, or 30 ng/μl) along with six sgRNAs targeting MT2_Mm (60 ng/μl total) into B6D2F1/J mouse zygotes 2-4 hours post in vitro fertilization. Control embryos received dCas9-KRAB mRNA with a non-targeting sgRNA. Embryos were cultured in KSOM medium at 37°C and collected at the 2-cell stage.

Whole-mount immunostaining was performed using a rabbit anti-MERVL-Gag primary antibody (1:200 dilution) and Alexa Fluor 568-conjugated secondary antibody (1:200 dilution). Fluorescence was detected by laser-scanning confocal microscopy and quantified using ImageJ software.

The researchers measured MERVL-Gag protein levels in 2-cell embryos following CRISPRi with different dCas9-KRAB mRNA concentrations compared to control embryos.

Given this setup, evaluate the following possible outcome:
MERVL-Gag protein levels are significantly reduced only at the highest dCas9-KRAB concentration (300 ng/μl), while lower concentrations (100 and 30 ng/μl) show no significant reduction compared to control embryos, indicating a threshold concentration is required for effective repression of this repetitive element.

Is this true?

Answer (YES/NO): NO